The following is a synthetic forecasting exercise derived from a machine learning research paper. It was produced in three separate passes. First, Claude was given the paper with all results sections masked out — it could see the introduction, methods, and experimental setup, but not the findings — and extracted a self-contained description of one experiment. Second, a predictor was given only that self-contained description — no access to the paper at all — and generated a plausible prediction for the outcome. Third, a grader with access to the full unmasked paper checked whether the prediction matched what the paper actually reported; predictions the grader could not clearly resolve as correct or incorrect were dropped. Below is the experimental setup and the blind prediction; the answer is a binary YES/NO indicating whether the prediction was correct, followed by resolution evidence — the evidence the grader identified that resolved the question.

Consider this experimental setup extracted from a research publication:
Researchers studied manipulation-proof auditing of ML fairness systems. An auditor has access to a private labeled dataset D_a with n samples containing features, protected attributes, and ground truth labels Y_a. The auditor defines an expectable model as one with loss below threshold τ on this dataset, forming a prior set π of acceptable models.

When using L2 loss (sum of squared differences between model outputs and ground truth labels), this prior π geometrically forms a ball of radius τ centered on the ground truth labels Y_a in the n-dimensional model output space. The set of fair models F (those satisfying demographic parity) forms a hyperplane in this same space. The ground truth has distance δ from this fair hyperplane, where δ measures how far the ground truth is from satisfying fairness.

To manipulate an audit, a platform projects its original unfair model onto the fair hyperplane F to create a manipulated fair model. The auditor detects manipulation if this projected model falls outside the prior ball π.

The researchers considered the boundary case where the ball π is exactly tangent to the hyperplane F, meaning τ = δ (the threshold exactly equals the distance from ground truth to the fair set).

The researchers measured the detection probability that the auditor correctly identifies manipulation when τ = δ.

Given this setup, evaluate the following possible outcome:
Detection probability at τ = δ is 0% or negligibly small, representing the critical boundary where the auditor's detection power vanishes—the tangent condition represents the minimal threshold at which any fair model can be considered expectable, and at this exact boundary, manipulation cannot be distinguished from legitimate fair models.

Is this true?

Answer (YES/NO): NO